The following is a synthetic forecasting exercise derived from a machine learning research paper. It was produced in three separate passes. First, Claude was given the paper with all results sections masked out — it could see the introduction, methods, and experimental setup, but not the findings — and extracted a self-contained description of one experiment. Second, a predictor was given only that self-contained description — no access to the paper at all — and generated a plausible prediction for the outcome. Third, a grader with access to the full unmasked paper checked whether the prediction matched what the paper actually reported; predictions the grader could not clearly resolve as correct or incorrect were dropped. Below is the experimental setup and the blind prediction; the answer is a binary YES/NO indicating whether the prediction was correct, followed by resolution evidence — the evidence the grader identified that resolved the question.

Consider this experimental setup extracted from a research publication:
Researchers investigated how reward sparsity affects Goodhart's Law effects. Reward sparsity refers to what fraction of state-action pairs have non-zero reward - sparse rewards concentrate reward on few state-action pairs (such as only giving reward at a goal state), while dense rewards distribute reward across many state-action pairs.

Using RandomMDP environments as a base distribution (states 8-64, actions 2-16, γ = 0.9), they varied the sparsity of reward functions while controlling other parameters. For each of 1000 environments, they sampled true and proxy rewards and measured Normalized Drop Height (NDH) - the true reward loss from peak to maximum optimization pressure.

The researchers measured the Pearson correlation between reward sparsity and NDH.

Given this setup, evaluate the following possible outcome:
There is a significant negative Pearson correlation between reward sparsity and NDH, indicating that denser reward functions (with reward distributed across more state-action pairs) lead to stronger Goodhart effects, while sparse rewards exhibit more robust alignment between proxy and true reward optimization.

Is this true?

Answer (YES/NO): YES